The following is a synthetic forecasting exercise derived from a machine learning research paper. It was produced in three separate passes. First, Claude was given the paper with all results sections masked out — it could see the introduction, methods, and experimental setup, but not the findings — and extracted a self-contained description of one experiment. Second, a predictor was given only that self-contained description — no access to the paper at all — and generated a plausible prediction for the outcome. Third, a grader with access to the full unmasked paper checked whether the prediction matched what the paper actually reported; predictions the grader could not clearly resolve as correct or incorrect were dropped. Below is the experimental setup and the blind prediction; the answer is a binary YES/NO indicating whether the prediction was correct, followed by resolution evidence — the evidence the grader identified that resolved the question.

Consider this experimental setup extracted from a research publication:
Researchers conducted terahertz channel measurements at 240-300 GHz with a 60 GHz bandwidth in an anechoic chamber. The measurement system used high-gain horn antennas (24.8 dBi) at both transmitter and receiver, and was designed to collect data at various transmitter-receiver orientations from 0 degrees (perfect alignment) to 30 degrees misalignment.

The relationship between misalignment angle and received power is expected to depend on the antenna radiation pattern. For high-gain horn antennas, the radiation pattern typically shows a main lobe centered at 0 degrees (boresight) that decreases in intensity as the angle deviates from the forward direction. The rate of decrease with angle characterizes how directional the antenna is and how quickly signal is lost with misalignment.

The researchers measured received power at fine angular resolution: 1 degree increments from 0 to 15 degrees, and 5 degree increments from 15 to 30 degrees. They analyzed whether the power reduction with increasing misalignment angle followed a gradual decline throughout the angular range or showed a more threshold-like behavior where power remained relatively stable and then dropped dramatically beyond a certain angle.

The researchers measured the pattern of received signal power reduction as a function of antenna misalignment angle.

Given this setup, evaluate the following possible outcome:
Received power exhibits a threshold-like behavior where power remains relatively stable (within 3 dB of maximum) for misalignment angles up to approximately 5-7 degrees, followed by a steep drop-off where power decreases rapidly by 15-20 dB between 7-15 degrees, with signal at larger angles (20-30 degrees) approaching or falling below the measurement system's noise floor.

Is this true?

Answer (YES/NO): NO